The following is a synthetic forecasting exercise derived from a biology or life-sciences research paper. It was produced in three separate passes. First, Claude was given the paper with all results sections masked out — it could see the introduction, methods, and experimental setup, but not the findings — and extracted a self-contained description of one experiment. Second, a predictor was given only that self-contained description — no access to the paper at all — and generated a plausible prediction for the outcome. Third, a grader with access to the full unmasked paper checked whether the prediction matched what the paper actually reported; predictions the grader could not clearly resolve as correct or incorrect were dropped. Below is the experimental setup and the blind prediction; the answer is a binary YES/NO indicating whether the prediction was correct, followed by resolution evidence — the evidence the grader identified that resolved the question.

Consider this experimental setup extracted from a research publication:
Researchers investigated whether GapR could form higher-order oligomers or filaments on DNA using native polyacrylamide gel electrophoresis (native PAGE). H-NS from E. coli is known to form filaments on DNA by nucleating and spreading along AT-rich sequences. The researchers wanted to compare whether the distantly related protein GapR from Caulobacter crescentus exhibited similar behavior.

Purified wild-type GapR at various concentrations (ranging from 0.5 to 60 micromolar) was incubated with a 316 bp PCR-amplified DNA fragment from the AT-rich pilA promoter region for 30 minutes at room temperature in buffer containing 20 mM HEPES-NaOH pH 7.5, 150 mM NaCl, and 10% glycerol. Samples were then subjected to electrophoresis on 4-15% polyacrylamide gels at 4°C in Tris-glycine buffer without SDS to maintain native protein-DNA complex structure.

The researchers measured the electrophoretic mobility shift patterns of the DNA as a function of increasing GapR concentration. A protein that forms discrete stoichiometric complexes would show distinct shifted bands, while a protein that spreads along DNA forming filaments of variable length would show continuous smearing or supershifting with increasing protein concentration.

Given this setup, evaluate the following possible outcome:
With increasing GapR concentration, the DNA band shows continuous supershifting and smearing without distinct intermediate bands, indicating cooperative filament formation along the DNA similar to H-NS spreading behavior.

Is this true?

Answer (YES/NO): NO